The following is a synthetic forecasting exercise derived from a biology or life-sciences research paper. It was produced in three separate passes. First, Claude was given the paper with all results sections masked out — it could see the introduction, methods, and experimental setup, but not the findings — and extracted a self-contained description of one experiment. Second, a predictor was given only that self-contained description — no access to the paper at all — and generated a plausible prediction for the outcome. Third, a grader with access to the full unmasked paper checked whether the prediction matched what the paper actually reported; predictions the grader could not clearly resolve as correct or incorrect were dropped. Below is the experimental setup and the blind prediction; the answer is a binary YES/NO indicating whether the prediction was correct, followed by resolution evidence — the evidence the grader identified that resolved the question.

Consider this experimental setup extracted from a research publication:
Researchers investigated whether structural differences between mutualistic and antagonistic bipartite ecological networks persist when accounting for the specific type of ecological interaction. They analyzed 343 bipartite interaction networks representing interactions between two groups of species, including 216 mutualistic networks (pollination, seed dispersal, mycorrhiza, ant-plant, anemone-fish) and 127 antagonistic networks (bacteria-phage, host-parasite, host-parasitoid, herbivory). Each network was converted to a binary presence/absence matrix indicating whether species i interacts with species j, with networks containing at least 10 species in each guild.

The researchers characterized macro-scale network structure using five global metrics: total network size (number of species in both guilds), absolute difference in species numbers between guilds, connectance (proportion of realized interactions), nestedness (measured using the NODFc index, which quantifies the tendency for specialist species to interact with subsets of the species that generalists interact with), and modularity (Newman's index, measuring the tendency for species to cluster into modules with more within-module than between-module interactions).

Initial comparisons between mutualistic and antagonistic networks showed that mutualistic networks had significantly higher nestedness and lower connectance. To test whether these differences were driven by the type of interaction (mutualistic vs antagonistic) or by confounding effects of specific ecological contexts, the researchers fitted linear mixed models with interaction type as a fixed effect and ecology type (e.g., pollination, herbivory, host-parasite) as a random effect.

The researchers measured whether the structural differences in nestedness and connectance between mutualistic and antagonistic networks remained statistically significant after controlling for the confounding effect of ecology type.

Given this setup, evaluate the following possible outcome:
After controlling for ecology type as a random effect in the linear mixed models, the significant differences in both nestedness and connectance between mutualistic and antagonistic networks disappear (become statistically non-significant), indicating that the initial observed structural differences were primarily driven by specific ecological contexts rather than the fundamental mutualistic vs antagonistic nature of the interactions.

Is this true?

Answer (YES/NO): YES